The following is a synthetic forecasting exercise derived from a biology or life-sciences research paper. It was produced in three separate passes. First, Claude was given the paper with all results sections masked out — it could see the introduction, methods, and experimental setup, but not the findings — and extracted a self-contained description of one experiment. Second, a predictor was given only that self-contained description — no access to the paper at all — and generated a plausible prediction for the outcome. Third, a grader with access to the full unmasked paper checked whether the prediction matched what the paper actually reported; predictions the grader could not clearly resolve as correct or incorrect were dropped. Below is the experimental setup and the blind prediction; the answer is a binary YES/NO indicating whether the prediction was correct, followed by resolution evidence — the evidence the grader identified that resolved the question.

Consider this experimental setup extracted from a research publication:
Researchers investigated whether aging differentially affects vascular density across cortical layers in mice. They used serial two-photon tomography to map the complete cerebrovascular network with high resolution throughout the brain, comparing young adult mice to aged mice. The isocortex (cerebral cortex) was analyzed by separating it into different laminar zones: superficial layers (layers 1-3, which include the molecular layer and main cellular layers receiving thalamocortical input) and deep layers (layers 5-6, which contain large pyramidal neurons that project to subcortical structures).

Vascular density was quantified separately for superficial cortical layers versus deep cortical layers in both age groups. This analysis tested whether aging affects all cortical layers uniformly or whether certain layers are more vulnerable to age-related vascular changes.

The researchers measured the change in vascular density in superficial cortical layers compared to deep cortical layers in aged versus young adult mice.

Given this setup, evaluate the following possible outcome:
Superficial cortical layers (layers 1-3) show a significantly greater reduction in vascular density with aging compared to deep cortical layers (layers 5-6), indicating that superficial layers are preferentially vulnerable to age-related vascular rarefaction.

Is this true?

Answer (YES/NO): NO